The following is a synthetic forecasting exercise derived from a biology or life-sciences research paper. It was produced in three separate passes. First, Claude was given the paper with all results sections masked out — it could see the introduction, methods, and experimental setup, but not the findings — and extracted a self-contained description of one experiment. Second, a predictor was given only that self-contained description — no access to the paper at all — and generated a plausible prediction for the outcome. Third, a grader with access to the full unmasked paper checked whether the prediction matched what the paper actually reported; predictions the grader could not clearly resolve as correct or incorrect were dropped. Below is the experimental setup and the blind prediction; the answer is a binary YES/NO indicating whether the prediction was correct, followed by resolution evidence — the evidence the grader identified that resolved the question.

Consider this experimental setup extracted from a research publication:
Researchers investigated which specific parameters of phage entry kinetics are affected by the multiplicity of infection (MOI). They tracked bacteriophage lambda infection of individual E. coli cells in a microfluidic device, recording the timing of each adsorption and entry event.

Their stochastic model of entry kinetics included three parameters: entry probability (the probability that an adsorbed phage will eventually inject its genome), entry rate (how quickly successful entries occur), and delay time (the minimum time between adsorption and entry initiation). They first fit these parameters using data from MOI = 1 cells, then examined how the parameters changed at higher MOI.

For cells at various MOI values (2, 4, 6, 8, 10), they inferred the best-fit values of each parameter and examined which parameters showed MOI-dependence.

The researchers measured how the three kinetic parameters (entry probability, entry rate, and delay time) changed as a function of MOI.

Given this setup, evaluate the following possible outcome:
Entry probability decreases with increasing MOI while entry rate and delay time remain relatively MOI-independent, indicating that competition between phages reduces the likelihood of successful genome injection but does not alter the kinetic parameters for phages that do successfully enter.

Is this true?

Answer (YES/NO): NO